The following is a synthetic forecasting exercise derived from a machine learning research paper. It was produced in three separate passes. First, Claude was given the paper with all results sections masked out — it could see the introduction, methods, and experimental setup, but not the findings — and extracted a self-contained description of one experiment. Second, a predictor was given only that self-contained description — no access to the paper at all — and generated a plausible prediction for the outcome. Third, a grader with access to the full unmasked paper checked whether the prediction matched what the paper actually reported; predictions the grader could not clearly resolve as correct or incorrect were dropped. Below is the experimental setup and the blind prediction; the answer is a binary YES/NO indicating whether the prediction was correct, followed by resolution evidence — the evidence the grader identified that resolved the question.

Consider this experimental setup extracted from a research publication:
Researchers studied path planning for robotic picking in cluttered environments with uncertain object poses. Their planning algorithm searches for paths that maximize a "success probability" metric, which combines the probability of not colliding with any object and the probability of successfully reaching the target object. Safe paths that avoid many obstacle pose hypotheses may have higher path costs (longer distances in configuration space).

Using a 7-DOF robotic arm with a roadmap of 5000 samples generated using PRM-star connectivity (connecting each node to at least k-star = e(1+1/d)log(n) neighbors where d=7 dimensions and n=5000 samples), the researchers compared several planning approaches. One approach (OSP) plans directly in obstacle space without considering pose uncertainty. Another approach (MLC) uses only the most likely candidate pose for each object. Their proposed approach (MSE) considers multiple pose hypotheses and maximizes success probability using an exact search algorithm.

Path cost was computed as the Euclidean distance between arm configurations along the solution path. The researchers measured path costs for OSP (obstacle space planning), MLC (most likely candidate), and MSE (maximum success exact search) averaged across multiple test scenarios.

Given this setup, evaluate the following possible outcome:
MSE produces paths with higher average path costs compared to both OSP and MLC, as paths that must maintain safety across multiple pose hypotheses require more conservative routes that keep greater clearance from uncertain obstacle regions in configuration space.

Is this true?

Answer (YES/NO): YES